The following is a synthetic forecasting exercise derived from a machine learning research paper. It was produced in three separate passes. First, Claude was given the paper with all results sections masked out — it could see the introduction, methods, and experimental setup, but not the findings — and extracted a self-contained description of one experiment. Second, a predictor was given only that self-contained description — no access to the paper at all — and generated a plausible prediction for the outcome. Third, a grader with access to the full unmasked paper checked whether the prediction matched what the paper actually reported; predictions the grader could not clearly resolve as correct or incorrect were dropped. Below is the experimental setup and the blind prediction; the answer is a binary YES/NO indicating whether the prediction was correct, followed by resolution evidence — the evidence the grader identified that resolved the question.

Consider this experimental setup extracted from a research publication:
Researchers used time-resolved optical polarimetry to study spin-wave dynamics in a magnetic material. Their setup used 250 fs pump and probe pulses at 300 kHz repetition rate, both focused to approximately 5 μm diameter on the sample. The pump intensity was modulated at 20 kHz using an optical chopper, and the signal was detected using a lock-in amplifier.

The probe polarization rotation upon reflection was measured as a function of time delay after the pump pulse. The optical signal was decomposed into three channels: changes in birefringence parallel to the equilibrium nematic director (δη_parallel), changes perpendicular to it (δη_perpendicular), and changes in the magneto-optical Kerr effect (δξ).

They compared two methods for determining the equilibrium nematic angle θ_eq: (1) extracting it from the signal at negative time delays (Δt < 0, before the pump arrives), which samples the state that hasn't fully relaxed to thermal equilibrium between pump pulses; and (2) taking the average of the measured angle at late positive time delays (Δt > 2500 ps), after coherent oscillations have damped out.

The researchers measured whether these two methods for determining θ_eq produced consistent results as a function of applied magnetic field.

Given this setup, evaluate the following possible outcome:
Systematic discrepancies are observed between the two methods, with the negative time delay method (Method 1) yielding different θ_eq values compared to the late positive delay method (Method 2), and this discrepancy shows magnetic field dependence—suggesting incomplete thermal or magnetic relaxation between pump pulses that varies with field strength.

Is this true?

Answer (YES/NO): NO